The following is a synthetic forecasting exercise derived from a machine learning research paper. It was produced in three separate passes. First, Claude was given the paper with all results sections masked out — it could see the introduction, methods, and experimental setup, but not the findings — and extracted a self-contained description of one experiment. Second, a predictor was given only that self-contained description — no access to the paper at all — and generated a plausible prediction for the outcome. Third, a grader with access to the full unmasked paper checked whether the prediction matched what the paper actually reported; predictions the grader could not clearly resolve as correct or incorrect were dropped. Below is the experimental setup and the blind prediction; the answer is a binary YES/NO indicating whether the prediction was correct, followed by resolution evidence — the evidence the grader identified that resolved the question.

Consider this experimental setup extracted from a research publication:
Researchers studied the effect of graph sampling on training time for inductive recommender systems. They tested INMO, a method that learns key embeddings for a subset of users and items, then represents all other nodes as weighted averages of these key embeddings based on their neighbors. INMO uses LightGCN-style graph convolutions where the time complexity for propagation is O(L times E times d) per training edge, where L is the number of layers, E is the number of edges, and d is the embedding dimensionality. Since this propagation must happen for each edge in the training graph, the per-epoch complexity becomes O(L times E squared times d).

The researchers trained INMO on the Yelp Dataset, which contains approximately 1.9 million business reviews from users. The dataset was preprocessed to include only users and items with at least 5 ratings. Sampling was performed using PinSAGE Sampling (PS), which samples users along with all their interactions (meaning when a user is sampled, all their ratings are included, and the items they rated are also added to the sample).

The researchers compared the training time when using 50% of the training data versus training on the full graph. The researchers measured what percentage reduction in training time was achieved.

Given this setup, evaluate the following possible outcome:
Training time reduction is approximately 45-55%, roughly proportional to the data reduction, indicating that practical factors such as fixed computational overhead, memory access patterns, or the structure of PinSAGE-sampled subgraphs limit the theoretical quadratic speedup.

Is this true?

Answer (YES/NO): NO